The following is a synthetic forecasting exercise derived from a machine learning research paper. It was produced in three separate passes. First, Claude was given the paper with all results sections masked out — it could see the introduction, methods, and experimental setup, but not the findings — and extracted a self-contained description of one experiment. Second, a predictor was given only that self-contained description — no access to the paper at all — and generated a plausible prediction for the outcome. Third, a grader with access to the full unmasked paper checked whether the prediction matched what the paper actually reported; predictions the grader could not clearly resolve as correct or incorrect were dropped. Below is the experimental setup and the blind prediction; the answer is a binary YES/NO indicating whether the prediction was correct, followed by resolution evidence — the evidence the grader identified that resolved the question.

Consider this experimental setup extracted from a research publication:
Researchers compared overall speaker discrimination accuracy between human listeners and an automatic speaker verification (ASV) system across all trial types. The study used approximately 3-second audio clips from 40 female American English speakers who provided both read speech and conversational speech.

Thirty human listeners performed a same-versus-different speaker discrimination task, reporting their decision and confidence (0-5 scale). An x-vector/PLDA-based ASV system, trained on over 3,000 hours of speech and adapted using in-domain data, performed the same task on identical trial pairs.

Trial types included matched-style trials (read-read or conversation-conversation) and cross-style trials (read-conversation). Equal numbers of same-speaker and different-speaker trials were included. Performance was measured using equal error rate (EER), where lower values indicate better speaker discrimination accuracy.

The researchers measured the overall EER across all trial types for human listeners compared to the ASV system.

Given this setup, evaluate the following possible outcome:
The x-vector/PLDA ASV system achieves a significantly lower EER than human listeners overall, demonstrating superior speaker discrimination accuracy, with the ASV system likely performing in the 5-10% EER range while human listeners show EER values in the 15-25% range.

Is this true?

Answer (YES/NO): NO